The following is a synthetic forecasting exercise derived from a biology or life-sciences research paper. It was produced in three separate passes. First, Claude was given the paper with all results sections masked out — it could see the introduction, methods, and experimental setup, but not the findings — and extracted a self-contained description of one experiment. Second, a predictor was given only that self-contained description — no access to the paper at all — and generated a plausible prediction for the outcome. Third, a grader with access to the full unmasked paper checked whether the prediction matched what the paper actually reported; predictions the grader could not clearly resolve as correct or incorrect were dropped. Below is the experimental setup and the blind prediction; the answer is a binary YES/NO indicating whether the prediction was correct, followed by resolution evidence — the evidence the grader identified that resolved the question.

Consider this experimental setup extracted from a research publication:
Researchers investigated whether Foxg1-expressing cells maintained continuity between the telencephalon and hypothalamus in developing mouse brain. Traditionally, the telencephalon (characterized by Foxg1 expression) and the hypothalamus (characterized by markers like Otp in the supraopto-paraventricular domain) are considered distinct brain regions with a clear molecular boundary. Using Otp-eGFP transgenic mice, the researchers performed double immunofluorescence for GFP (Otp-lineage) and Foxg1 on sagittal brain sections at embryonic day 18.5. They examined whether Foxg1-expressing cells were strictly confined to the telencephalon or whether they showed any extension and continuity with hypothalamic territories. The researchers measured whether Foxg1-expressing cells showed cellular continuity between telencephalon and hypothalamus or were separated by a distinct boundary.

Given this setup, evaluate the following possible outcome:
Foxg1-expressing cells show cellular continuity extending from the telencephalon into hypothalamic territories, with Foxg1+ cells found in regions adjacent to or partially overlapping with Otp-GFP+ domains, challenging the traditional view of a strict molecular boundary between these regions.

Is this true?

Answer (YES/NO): YES